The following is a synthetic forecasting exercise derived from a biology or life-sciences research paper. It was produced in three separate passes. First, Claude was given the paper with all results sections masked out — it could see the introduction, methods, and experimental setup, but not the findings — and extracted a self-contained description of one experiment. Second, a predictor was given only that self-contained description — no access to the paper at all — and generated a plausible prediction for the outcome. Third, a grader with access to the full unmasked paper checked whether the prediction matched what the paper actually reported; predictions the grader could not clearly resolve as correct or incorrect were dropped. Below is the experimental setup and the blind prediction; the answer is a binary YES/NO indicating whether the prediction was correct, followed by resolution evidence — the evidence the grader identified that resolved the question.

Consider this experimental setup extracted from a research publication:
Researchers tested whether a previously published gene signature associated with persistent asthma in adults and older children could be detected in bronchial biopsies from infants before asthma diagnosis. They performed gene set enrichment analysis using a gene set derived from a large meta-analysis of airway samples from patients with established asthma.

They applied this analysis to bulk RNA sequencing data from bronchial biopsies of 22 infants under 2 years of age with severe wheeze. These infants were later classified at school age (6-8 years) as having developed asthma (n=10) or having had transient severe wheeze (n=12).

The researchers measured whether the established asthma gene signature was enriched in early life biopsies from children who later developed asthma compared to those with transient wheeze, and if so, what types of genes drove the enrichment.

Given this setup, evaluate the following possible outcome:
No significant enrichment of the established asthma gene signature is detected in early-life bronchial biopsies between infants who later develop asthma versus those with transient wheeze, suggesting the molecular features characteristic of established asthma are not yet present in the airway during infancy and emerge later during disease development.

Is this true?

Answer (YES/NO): NO